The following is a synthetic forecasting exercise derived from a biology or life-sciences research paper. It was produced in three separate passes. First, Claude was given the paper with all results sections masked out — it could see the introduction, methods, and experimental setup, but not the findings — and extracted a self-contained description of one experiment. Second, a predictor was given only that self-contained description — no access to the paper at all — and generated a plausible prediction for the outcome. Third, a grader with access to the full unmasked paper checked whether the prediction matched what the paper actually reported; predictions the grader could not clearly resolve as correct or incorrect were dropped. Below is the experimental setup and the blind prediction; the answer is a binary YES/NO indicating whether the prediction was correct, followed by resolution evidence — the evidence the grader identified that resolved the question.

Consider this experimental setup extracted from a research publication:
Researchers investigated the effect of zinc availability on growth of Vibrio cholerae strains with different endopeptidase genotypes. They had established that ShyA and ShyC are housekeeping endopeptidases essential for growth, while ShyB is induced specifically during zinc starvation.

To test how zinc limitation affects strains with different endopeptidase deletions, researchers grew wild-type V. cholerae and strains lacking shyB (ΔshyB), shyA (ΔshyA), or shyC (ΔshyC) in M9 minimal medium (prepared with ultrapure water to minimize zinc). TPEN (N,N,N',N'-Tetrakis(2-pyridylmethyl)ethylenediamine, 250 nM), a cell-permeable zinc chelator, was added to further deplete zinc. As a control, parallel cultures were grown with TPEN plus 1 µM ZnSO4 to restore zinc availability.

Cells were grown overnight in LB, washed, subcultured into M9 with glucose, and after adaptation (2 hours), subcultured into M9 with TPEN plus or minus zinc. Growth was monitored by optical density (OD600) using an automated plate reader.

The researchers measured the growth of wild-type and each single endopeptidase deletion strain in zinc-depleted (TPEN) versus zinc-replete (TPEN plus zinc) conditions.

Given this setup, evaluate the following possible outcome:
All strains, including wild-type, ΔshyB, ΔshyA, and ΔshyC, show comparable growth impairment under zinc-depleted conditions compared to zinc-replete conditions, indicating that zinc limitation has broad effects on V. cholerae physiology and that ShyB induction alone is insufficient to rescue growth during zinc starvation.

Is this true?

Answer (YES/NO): NO